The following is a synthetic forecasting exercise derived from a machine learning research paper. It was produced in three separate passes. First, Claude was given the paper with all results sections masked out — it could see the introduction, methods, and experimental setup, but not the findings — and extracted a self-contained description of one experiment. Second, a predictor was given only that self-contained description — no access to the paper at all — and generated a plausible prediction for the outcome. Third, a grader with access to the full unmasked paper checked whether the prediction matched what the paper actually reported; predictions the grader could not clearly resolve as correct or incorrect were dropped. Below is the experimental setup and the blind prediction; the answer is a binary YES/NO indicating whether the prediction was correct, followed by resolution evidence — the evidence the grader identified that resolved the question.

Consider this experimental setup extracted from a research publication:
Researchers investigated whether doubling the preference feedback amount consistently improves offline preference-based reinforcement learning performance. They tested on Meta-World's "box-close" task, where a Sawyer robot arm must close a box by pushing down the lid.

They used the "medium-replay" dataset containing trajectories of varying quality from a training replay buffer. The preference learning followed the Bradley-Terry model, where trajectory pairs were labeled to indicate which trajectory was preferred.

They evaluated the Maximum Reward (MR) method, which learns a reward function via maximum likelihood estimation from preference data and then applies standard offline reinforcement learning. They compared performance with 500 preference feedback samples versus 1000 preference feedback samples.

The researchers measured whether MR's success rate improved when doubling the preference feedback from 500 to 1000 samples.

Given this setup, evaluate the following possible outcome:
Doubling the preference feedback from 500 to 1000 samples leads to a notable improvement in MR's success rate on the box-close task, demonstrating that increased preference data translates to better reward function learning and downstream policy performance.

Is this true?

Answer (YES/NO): NO